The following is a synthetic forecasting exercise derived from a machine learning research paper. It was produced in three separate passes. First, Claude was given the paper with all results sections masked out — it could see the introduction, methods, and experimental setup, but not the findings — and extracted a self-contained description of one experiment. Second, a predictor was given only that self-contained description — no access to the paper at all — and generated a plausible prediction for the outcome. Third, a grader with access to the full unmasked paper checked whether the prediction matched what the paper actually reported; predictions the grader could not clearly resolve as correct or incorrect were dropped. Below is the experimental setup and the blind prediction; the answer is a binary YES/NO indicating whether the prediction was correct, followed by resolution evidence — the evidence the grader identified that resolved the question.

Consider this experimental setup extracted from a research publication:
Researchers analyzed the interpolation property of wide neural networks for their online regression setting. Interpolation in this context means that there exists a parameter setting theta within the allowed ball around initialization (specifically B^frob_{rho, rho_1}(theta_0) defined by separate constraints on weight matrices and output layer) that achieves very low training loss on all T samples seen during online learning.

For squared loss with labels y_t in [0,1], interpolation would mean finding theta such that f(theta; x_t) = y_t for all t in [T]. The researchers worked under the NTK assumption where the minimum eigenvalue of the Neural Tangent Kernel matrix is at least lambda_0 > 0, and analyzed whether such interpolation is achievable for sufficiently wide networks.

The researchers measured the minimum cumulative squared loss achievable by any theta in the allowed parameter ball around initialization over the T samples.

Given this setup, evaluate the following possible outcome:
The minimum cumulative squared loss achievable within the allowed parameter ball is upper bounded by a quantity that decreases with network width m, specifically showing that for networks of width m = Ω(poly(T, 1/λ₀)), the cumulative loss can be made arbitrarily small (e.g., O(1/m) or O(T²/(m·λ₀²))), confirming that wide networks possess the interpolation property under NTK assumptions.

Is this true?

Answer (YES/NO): NO